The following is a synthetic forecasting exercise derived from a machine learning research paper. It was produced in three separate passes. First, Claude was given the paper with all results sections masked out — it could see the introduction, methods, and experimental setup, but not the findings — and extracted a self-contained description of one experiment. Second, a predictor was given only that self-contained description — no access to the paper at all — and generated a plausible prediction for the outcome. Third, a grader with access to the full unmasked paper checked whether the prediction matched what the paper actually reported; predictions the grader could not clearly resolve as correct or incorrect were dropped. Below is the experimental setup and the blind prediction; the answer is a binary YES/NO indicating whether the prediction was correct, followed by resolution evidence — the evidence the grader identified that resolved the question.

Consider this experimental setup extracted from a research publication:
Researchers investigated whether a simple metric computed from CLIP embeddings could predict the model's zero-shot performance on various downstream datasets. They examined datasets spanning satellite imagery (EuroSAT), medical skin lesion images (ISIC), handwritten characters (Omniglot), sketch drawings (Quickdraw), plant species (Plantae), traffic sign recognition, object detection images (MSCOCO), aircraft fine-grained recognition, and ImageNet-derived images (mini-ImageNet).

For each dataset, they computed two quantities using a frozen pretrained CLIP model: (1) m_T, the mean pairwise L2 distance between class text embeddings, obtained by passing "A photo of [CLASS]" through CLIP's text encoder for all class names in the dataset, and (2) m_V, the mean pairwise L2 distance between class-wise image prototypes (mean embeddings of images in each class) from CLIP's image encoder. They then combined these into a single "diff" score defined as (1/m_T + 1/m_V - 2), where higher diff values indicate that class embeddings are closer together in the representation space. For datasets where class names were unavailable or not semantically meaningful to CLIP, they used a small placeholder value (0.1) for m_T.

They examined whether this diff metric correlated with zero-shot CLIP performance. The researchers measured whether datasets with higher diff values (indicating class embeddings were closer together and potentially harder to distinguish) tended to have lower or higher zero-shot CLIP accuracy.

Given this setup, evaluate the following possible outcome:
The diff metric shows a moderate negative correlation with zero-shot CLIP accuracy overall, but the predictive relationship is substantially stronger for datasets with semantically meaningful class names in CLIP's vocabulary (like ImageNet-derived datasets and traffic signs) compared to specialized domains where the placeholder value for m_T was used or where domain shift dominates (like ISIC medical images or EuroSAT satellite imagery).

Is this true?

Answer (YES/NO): NO